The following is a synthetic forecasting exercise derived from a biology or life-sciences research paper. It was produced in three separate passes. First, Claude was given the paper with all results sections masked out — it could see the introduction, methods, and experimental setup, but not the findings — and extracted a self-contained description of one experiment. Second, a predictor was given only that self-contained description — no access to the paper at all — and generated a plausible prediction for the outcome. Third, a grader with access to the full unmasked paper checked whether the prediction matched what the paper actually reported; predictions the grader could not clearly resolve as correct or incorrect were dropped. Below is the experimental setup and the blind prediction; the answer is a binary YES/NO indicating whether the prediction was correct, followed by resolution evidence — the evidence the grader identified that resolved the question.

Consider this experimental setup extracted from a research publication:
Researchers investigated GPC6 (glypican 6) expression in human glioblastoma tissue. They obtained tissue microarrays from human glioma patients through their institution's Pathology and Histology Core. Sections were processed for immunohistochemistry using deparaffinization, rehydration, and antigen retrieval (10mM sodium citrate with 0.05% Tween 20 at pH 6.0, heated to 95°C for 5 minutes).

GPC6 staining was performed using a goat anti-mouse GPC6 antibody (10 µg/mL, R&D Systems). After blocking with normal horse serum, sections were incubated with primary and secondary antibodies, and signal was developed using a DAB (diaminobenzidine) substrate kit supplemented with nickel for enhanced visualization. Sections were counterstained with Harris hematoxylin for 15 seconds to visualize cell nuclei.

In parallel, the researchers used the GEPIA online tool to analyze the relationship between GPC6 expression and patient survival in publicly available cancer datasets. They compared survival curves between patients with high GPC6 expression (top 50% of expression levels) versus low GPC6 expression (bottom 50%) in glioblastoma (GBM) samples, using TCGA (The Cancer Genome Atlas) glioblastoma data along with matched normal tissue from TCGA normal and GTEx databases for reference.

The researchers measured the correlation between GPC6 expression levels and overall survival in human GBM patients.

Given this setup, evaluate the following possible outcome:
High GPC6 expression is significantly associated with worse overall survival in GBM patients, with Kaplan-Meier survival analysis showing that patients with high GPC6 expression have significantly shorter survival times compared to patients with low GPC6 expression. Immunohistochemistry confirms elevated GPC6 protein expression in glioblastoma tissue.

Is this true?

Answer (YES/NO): YES